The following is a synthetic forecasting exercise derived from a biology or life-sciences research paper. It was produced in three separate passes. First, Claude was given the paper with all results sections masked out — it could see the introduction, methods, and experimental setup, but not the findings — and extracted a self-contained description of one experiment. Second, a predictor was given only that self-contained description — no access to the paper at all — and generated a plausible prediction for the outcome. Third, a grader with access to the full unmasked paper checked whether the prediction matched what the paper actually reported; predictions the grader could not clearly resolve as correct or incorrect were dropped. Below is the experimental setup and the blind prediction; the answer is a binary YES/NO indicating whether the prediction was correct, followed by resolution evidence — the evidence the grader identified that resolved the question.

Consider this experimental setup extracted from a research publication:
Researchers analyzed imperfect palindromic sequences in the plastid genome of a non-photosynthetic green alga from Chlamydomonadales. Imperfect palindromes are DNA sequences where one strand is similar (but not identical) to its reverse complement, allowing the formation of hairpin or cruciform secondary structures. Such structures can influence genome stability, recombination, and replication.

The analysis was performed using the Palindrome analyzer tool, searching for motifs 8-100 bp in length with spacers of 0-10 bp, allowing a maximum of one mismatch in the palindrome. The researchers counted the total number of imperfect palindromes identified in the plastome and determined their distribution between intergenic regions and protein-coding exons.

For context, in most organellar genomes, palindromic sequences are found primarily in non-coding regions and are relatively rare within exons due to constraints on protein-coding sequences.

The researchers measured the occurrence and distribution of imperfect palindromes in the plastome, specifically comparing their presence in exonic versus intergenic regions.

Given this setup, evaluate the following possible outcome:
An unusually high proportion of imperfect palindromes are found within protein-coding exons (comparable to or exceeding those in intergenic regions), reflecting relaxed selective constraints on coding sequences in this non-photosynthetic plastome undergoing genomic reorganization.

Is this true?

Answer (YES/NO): NO